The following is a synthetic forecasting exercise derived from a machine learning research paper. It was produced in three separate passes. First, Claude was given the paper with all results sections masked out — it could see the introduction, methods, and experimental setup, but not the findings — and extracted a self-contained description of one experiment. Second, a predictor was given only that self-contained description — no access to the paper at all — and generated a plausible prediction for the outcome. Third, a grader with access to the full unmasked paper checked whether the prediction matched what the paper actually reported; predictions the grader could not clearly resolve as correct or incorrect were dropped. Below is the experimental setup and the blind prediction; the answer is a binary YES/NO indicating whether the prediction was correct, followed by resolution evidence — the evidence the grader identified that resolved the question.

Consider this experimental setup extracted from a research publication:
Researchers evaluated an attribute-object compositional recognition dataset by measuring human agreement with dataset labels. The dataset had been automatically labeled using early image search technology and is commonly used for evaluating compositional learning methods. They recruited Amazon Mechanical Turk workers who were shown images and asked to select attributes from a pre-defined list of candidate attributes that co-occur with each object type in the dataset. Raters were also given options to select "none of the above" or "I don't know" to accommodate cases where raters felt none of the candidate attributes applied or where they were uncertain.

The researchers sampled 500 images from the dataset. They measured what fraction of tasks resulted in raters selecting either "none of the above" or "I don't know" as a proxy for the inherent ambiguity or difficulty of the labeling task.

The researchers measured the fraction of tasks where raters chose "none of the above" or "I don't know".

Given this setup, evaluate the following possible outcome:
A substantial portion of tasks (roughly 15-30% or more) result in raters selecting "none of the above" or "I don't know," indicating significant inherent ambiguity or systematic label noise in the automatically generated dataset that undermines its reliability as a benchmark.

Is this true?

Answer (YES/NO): NO